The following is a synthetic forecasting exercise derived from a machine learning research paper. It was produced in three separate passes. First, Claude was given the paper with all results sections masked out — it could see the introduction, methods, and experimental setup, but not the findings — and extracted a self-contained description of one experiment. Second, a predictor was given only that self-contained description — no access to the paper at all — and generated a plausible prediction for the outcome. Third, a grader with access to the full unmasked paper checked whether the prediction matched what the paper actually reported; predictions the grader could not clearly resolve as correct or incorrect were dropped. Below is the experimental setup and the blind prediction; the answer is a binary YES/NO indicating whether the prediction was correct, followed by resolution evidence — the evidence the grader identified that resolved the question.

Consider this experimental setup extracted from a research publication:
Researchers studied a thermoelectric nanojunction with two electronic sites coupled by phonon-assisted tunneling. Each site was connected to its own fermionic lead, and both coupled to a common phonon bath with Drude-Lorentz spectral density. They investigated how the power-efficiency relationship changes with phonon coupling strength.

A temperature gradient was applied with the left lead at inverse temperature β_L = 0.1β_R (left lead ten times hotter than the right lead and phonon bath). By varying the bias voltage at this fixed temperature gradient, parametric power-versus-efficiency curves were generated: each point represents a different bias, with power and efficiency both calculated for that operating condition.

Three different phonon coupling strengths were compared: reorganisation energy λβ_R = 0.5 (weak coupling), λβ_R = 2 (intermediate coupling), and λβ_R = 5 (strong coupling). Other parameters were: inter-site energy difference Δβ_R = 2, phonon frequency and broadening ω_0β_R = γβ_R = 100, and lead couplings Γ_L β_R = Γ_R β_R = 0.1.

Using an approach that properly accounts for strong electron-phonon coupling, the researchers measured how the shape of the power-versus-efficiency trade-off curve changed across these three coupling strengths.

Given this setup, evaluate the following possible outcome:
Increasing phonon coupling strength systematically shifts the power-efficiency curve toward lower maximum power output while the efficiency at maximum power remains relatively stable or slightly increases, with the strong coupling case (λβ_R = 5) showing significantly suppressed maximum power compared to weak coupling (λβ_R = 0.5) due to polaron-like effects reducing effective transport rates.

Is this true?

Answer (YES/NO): NO